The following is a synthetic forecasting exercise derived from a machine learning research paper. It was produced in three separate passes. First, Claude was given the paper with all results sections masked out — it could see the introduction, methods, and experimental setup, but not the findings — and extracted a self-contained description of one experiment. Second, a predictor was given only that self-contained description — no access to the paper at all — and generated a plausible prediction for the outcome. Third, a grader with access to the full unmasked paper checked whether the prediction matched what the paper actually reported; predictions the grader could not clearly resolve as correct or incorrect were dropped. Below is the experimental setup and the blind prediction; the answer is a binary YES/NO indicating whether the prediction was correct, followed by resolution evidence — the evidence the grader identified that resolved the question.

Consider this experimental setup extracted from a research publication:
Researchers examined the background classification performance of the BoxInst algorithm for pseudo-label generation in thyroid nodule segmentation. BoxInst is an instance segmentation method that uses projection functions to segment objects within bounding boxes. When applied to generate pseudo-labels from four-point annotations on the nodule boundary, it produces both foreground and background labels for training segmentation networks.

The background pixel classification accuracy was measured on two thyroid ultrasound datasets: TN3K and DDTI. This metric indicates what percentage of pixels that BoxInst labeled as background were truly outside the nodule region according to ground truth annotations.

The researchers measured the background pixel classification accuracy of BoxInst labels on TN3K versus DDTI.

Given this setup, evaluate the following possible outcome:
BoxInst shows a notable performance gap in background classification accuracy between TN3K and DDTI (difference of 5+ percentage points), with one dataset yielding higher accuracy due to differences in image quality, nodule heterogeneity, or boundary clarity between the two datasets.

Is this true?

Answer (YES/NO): NO